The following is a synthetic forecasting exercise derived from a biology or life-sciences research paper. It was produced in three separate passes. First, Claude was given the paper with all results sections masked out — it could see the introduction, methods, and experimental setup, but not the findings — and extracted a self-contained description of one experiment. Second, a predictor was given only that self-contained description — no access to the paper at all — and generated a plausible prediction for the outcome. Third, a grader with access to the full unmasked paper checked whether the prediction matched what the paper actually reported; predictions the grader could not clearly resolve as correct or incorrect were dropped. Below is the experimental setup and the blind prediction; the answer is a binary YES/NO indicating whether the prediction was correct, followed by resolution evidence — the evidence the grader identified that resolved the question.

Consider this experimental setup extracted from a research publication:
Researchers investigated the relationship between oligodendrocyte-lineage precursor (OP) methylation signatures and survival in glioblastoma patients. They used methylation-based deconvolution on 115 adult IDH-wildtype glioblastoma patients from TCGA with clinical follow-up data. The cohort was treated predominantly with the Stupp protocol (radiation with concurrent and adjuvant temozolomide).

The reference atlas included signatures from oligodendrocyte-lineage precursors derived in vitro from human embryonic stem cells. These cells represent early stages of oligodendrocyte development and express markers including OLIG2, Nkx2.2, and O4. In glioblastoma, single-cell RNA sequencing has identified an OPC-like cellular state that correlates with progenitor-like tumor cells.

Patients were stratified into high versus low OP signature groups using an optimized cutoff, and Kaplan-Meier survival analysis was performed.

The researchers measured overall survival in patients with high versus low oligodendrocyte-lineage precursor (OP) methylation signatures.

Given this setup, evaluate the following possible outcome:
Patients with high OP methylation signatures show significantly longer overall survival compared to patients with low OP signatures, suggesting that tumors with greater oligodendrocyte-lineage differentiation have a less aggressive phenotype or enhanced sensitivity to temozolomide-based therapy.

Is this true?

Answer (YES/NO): NO